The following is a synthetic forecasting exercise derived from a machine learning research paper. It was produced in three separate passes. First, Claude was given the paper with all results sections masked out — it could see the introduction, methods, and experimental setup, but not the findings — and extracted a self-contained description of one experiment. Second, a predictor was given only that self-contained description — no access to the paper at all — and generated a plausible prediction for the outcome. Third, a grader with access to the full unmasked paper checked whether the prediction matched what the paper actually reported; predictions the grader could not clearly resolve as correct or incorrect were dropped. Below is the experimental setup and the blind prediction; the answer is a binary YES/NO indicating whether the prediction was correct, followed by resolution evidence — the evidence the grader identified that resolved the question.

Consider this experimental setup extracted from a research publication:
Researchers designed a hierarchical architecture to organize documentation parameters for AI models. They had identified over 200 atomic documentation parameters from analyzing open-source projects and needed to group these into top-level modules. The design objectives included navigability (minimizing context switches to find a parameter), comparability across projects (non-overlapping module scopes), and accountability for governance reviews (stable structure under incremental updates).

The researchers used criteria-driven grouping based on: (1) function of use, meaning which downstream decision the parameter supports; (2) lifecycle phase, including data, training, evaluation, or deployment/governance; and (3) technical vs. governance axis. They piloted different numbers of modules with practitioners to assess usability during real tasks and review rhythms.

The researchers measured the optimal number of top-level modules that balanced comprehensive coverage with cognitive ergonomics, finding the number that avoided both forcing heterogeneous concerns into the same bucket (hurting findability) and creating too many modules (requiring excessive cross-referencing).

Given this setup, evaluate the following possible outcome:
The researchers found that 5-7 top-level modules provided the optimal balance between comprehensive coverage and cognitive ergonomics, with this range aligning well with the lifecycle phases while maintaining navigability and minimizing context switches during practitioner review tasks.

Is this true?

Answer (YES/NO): NO